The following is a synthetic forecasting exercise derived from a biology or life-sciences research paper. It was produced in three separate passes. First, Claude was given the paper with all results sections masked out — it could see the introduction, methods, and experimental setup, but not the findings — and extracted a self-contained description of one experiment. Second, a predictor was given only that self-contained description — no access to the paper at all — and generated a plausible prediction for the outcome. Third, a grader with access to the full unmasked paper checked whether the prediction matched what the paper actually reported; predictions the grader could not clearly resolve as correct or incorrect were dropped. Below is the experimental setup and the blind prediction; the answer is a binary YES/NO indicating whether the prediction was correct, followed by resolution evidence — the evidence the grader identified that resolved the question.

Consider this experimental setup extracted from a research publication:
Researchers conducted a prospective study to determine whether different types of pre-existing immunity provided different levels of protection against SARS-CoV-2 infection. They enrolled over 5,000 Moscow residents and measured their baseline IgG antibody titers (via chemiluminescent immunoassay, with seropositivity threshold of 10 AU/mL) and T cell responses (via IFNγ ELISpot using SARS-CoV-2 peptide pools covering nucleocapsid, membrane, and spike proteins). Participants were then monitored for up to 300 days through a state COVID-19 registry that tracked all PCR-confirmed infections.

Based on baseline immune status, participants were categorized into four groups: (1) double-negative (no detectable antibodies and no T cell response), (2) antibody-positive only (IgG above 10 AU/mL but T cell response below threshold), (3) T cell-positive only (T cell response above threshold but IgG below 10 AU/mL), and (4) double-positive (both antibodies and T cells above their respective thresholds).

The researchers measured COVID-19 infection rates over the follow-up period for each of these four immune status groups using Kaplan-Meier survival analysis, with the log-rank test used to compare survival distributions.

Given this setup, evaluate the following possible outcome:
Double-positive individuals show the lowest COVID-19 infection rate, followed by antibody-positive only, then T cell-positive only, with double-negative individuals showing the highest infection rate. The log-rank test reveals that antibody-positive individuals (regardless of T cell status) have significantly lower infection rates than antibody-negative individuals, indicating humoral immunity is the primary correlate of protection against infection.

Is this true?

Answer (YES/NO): NO